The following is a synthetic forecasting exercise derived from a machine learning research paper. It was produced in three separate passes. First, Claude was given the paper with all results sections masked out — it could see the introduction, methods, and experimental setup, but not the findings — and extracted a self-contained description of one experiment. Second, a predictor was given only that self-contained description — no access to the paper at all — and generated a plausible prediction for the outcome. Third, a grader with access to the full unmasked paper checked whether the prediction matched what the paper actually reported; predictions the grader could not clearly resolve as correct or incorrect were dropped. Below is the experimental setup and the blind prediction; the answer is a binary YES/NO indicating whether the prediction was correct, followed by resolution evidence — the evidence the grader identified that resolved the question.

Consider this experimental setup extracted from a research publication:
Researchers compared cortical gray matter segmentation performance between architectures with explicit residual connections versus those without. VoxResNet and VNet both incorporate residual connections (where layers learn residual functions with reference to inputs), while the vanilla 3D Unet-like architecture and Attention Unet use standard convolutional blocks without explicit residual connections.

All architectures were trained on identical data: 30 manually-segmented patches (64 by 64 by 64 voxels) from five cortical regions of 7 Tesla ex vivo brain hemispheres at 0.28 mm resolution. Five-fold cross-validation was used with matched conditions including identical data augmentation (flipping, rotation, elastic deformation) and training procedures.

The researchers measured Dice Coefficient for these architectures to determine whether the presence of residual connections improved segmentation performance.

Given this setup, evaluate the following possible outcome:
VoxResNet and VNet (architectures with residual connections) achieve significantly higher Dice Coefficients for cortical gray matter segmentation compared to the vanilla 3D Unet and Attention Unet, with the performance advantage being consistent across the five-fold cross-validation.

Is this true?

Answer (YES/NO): NO